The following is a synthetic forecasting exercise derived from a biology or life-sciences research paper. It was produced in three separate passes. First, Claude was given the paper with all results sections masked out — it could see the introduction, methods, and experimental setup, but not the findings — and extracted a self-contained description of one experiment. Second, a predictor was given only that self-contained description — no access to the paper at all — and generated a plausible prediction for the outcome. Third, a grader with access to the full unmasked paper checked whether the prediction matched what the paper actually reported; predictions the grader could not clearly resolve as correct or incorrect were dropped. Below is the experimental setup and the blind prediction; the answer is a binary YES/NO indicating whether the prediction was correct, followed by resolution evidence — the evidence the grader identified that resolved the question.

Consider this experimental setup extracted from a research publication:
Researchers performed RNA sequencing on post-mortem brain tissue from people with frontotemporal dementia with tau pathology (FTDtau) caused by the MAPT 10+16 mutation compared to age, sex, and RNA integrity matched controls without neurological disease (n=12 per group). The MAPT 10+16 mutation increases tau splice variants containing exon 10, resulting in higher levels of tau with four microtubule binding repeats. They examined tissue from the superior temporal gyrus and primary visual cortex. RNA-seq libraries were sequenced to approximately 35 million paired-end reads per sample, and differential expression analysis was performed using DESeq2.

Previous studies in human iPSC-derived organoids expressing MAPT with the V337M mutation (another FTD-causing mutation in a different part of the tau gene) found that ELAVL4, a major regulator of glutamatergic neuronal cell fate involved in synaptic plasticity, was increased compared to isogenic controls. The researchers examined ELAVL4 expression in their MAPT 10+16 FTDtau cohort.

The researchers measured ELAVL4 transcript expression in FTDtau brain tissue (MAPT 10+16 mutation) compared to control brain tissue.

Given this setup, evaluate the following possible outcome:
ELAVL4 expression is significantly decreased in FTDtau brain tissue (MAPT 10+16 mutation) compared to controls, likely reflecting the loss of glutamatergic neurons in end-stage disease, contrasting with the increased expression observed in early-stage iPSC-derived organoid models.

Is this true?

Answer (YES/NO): YES